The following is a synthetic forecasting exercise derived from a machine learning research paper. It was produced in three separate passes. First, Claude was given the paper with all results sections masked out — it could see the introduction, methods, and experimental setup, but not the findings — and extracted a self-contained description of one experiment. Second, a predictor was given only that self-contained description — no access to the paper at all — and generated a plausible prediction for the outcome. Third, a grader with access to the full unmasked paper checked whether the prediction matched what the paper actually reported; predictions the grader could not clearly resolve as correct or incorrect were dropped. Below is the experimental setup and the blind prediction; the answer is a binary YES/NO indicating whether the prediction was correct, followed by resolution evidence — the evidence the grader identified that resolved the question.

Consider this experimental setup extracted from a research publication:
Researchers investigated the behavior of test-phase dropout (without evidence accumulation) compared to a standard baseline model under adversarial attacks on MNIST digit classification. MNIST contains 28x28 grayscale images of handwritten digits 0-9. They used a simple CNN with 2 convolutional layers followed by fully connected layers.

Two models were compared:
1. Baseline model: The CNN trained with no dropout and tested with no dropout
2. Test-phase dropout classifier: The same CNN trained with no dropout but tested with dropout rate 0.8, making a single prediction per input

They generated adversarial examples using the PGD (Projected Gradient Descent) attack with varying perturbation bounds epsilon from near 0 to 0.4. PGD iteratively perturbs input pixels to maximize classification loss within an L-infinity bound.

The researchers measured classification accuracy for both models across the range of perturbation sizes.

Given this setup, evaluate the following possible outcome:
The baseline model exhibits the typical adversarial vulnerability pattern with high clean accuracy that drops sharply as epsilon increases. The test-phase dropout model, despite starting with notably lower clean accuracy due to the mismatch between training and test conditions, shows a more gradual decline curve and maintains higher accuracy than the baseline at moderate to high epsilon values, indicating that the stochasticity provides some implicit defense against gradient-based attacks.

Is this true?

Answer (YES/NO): YES